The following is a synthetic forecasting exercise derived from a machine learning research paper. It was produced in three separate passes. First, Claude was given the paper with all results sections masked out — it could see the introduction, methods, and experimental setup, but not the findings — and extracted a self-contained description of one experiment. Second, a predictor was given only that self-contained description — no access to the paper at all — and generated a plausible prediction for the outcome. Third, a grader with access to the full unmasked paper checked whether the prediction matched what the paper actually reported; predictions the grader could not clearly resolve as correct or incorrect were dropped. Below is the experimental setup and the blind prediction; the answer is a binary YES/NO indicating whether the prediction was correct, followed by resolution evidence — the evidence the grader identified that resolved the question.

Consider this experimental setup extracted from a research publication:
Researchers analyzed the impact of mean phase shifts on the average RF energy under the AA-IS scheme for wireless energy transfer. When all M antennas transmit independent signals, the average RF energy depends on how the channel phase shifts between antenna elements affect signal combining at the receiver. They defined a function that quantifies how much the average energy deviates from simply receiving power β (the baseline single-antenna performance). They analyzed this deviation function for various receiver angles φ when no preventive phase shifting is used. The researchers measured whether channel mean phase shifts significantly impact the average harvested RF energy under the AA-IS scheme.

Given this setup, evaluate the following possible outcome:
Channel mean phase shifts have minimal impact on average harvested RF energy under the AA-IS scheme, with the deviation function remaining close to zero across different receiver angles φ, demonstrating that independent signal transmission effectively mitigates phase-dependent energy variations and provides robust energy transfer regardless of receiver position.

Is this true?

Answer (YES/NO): YES